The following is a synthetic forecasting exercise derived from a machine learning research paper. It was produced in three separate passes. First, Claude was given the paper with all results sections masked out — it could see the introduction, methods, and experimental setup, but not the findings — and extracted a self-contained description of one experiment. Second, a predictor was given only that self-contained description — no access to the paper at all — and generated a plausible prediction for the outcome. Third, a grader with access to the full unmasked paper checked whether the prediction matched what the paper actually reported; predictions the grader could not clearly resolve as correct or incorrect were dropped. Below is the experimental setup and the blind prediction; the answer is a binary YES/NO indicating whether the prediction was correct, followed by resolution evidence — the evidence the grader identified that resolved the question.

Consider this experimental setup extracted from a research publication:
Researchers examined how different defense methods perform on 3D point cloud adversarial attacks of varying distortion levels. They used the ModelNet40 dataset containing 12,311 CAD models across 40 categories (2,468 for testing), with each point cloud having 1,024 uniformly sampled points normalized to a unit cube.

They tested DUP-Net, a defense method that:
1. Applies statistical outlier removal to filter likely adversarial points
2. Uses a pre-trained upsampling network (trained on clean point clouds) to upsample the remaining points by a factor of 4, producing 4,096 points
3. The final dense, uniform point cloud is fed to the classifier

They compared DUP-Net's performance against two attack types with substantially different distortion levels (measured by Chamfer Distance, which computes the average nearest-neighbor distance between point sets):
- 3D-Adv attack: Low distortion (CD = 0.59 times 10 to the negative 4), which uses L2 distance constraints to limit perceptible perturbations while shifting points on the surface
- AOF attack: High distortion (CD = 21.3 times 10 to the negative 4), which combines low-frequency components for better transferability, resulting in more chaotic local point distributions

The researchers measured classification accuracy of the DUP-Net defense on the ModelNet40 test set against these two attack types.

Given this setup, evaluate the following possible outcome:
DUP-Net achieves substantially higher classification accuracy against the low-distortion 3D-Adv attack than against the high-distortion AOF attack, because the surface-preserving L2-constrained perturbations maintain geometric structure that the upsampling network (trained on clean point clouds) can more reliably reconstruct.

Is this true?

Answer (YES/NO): YES